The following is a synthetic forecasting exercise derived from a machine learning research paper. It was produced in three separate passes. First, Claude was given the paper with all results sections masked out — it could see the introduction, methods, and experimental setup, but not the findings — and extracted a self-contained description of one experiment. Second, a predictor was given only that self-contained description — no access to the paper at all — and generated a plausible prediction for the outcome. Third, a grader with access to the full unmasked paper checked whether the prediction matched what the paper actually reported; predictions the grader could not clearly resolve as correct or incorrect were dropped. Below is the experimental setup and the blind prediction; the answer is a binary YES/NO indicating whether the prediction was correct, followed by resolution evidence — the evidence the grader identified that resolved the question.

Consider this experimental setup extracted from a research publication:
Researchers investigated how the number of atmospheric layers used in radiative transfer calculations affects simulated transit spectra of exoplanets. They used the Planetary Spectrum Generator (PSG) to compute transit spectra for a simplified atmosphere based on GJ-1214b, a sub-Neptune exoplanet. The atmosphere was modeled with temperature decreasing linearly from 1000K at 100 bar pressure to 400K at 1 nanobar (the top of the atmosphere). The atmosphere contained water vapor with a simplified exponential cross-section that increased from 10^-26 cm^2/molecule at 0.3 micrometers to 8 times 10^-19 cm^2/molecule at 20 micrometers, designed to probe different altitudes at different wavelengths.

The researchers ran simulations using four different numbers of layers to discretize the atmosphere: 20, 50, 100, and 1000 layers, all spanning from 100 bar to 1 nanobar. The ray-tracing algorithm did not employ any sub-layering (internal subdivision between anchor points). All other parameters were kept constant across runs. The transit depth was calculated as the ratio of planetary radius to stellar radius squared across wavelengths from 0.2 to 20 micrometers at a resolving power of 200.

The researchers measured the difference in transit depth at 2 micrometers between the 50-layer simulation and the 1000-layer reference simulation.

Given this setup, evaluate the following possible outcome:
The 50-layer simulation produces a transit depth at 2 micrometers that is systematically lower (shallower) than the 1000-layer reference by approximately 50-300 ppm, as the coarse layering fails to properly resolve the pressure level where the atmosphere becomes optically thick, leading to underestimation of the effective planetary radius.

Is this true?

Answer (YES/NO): NO